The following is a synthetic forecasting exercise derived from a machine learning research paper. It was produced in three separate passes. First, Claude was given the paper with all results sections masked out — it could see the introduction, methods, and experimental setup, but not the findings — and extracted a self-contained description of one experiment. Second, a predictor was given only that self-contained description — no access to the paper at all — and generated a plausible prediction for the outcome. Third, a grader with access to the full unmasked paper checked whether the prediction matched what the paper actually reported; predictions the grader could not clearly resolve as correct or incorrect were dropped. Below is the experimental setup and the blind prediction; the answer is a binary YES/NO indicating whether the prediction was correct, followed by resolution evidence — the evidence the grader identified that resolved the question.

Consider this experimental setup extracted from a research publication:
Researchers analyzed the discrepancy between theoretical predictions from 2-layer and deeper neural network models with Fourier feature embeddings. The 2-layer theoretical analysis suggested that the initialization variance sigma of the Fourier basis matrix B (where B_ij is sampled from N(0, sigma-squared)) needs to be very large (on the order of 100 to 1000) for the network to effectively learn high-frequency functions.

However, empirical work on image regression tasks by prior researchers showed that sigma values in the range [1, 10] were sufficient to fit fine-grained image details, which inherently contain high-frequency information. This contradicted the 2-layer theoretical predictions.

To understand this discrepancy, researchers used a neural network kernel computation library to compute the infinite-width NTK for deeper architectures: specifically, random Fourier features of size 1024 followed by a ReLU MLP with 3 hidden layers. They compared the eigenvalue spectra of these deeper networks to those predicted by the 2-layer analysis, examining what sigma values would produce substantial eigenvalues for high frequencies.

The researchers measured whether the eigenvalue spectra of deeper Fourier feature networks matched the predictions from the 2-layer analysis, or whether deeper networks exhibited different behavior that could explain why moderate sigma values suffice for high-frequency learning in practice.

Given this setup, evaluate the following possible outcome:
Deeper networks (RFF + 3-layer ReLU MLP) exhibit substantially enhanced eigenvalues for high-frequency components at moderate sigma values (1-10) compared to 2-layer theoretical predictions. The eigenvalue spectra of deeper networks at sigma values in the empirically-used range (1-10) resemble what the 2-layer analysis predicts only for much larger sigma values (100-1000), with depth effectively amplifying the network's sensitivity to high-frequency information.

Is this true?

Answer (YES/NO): YES